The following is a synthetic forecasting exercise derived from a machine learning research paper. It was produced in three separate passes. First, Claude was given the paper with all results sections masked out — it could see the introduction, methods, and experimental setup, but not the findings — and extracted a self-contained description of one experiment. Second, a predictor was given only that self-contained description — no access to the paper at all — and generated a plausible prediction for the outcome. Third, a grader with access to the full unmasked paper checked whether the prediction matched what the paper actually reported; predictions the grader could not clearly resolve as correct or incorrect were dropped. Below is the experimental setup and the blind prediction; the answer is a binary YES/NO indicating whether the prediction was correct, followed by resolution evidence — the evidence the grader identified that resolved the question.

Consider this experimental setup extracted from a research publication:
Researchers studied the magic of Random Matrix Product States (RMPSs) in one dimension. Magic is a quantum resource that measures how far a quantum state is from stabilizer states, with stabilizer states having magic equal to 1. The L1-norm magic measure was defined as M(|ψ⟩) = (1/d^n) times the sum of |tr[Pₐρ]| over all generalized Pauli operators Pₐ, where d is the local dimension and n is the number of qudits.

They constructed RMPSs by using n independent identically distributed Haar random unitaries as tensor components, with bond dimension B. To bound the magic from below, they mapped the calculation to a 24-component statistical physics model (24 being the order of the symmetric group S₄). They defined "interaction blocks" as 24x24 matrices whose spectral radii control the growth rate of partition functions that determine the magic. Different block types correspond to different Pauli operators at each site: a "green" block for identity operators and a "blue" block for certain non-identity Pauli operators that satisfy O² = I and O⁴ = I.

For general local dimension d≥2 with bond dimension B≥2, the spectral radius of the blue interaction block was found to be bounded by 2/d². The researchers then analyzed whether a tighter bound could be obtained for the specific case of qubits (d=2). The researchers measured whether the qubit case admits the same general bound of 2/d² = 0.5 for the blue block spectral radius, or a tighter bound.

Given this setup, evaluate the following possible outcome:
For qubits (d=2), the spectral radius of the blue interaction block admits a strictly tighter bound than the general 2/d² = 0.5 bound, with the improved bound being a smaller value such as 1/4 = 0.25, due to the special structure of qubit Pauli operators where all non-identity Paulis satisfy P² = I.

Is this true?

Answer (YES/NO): YES